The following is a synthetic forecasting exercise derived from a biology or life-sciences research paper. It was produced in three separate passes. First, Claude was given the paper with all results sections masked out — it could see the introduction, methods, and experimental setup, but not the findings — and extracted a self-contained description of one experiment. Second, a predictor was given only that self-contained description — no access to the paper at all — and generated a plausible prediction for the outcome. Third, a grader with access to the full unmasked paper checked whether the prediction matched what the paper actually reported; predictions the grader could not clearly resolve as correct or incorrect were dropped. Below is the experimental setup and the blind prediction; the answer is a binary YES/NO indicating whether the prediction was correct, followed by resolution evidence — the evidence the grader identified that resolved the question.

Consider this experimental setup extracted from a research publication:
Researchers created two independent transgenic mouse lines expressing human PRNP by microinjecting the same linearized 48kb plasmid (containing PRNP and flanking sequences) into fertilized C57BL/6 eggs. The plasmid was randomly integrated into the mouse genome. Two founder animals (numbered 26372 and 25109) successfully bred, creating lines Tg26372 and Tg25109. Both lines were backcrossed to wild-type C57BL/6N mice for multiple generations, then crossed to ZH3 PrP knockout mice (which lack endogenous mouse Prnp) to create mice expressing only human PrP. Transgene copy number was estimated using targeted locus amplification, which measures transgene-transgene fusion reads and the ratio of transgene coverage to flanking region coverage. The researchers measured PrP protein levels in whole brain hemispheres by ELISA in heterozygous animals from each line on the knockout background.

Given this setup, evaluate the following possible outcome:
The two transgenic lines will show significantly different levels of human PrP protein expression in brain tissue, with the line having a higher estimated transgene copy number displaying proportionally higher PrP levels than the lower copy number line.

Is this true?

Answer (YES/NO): NO